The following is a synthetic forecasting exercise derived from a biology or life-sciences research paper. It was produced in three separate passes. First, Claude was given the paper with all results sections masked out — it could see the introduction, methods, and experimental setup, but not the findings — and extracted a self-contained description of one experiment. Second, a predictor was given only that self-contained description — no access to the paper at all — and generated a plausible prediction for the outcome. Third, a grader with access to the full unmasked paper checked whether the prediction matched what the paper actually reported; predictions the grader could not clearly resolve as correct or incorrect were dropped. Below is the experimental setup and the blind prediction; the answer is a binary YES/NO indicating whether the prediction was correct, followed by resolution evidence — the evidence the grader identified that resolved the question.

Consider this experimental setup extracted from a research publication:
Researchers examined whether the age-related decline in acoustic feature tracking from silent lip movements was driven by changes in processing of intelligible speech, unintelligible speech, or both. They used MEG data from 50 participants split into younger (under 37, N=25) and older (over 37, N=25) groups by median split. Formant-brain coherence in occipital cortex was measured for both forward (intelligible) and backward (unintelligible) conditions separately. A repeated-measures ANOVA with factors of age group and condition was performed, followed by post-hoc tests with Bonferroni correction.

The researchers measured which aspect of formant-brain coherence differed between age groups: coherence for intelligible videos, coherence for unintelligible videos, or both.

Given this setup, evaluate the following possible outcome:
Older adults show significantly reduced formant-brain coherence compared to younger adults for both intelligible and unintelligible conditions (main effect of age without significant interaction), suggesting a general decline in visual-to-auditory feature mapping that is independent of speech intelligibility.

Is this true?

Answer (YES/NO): NO